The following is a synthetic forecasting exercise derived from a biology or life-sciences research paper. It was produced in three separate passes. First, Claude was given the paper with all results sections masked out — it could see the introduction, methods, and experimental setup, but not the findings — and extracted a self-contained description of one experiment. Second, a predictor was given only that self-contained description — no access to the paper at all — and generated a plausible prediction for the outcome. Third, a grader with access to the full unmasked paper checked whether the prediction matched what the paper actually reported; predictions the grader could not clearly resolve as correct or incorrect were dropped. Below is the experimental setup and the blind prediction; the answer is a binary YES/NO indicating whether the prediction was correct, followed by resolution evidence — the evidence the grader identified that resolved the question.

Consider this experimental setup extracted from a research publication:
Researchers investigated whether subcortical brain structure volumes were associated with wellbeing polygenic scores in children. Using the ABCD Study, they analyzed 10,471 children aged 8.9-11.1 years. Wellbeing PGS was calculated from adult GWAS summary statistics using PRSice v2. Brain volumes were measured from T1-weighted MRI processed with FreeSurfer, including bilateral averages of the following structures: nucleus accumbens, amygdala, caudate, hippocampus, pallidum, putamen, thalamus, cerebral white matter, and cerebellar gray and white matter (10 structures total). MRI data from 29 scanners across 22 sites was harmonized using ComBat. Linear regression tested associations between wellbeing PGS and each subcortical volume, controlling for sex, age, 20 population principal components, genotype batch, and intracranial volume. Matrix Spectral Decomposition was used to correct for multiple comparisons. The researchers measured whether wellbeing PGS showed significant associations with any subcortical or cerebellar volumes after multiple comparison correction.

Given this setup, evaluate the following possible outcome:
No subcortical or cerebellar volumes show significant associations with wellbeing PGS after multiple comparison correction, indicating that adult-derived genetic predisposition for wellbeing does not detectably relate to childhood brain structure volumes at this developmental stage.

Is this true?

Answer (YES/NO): YES